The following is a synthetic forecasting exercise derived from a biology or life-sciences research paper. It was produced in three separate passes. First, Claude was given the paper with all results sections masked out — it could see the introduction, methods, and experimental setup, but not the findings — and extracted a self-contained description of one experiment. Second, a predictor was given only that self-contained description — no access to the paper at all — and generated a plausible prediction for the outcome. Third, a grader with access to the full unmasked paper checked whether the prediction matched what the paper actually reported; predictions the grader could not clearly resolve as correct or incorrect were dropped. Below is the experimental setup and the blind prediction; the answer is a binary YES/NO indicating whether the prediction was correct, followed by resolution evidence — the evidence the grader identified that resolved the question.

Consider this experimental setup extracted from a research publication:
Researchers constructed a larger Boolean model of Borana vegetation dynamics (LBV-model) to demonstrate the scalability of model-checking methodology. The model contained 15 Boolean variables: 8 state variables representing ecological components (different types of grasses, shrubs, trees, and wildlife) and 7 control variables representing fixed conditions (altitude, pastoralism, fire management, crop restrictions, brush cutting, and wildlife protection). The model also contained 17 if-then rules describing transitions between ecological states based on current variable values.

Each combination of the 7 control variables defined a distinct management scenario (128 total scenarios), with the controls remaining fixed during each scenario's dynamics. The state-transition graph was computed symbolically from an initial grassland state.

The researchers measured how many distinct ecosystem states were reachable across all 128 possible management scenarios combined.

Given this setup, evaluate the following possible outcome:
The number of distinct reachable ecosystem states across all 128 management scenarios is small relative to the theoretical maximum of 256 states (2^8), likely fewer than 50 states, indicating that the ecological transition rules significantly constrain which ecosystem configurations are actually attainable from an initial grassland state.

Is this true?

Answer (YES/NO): NO